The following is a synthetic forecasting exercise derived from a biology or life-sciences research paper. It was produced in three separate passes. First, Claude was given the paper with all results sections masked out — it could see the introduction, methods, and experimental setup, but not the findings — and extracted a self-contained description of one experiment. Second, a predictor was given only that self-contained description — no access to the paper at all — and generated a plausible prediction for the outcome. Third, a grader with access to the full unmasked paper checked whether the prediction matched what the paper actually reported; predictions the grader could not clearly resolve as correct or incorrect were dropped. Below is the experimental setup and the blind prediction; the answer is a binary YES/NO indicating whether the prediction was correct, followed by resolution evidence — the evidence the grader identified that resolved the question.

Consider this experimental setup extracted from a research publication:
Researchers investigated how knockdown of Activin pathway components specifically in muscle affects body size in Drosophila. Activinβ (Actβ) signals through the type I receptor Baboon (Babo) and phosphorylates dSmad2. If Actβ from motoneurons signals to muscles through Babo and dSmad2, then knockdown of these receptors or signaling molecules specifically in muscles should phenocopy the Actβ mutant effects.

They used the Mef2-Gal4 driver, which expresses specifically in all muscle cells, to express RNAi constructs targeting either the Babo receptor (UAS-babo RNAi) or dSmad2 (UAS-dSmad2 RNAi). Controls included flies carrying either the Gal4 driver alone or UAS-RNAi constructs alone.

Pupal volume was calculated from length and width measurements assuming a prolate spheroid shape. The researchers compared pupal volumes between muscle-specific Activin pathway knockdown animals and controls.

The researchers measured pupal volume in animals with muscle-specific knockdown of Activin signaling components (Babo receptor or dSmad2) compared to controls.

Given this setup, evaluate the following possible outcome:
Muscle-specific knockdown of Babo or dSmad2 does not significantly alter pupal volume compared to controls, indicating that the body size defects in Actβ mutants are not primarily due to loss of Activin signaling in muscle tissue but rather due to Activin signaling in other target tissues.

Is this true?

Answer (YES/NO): NO